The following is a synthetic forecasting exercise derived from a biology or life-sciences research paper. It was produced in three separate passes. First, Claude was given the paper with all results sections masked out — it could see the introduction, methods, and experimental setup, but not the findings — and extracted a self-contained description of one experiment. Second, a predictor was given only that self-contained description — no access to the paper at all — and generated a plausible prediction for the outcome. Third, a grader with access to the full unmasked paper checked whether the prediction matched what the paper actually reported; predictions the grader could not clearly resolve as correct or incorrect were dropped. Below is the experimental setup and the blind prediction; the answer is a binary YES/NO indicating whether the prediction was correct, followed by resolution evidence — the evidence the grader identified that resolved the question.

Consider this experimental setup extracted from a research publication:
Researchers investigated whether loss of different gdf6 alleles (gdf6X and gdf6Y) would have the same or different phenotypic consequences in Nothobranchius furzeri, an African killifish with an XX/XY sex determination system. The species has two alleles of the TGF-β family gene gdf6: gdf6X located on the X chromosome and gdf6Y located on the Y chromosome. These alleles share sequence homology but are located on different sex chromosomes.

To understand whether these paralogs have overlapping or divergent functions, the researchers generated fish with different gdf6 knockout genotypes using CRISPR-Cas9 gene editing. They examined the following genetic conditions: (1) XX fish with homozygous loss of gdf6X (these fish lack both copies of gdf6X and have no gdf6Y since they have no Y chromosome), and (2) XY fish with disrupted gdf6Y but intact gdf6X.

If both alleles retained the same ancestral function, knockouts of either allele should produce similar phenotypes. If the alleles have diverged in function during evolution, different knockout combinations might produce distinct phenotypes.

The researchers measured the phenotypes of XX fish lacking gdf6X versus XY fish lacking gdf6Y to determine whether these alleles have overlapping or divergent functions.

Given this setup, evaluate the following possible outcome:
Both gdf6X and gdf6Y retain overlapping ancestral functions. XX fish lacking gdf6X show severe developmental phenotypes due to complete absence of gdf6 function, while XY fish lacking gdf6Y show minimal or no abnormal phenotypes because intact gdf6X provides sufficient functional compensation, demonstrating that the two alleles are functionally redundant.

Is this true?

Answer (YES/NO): NO